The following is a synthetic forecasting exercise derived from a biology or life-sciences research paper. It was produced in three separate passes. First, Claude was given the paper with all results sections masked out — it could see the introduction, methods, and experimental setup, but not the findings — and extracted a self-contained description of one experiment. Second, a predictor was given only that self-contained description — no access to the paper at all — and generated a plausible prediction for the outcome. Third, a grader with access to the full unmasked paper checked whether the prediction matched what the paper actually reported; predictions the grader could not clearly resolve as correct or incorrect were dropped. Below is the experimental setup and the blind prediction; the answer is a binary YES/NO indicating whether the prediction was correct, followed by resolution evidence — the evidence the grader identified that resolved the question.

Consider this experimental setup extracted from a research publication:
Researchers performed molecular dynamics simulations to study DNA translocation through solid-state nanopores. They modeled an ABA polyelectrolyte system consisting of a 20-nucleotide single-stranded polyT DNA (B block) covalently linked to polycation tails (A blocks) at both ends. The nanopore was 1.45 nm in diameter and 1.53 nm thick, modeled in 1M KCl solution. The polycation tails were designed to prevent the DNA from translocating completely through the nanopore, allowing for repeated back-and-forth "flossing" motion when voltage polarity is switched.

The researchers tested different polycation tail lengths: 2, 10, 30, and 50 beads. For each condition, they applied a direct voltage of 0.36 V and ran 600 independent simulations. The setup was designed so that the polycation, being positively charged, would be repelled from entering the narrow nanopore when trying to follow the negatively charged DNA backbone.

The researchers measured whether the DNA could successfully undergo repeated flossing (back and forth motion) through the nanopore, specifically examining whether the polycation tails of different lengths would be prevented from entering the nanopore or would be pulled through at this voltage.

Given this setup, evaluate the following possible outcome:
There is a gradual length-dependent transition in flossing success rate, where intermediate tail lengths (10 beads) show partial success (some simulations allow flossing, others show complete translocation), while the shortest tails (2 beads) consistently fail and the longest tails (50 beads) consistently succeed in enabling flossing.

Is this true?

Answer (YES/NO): NO